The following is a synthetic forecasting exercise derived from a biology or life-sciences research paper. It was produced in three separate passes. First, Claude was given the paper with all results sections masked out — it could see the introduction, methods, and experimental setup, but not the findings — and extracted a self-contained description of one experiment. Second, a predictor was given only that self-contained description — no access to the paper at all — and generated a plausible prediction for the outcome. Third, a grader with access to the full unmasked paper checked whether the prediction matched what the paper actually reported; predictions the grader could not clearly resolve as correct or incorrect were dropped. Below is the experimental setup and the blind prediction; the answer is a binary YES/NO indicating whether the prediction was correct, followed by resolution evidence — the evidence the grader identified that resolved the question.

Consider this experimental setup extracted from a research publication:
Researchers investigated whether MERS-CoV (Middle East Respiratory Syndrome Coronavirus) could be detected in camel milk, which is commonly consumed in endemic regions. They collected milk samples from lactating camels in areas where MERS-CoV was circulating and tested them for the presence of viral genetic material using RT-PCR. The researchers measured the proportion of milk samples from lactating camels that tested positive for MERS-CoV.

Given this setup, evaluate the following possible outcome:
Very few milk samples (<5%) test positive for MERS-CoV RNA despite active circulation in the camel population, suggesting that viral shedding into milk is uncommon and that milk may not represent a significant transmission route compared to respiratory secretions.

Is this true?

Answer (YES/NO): NO